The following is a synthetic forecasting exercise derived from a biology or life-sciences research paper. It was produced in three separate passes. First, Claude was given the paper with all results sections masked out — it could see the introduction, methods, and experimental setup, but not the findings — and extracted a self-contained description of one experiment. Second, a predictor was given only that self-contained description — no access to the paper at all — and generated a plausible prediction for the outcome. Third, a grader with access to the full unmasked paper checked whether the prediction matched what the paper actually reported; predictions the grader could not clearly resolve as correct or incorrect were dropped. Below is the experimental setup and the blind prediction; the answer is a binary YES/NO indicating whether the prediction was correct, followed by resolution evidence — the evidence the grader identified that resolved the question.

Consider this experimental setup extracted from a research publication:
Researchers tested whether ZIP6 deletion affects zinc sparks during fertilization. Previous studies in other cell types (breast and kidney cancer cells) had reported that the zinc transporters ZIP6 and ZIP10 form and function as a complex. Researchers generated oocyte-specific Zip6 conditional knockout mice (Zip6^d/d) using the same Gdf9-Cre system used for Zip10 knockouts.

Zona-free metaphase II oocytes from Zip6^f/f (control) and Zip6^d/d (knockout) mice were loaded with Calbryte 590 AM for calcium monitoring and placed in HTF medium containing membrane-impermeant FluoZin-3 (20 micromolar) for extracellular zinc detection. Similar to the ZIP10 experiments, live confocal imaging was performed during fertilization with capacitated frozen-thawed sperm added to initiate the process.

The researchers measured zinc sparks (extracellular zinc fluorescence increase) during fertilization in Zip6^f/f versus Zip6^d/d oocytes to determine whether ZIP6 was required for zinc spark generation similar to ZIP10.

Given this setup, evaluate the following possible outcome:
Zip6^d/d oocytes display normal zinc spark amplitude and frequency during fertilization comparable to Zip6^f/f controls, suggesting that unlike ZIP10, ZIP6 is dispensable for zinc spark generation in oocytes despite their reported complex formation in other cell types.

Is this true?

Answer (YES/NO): YES